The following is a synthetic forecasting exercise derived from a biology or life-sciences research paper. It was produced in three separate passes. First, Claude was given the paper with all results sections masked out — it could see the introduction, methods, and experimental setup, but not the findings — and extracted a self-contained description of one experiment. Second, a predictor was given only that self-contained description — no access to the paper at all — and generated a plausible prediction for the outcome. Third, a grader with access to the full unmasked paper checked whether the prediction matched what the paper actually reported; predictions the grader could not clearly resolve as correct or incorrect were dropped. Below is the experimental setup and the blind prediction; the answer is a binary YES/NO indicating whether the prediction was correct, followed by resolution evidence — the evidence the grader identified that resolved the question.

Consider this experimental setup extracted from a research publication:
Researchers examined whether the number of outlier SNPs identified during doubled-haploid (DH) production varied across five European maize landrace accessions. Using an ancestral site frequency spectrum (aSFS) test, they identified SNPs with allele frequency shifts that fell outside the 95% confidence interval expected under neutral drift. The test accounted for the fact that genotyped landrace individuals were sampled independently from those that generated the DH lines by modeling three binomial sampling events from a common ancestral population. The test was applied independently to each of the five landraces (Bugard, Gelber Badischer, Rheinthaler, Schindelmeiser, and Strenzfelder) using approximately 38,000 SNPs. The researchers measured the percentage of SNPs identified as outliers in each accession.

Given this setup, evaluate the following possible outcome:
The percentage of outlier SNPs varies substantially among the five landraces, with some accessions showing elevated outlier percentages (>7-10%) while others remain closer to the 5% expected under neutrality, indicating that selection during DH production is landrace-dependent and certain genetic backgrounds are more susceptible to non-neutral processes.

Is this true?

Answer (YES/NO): YES